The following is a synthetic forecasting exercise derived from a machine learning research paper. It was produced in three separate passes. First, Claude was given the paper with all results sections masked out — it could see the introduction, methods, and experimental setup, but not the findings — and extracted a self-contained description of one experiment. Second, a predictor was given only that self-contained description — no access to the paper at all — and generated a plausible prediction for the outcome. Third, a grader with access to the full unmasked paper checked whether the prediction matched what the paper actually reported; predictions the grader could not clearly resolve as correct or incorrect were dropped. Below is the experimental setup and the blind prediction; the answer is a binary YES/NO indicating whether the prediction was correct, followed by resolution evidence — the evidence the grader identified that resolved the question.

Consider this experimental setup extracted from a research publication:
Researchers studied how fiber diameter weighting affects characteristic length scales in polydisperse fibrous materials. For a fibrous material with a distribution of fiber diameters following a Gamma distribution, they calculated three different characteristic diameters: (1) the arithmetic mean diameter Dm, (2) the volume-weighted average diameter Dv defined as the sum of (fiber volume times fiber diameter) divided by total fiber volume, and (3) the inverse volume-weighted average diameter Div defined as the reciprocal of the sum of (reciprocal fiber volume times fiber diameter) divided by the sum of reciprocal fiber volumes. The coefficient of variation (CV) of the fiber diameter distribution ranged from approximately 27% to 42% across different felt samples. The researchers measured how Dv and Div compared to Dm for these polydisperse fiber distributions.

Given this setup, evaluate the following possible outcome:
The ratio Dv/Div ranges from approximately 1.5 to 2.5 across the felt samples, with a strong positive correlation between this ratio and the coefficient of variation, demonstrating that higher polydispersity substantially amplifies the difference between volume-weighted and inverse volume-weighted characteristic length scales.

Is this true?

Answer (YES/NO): NO